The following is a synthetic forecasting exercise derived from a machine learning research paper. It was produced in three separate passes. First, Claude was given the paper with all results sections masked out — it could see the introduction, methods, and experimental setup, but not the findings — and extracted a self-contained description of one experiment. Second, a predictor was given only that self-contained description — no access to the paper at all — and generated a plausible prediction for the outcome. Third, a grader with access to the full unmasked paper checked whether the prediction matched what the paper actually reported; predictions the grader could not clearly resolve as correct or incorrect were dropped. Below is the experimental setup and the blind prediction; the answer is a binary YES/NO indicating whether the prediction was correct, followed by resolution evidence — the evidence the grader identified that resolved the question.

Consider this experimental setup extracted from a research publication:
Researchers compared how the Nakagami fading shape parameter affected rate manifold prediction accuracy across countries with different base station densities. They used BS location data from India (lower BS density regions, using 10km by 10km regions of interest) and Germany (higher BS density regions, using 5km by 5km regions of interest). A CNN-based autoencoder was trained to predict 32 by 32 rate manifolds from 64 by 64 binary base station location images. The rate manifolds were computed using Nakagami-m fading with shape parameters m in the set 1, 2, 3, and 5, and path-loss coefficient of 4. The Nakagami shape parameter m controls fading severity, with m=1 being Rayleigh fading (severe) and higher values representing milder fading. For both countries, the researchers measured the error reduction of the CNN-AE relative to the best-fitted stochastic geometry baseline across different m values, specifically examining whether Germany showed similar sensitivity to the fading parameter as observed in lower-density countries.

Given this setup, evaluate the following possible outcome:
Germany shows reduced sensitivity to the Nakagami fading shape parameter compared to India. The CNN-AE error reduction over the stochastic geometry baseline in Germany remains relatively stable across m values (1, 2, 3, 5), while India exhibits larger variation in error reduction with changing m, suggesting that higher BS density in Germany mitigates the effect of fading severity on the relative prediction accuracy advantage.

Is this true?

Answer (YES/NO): YES